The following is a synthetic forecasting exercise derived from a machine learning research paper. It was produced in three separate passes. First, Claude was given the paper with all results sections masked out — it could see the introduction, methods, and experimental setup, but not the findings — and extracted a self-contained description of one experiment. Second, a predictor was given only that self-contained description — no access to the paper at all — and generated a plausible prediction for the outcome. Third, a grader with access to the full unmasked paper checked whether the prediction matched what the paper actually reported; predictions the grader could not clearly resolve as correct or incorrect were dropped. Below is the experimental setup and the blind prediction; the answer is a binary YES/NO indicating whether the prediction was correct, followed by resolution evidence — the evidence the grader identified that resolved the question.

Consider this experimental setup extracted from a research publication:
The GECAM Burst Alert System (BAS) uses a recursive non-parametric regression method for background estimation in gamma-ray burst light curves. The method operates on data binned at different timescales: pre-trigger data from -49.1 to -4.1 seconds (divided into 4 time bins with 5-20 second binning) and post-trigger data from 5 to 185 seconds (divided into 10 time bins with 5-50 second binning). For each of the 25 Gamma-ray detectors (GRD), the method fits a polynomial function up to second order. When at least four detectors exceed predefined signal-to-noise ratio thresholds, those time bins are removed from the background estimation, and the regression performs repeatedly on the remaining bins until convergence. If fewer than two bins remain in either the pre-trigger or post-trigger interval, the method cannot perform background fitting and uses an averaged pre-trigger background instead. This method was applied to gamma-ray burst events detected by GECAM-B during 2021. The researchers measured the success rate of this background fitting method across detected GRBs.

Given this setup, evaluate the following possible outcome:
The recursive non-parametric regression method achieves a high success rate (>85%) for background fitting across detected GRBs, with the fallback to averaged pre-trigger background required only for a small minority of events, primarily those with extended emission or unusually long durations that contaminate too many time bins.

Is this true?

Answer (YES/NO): NO